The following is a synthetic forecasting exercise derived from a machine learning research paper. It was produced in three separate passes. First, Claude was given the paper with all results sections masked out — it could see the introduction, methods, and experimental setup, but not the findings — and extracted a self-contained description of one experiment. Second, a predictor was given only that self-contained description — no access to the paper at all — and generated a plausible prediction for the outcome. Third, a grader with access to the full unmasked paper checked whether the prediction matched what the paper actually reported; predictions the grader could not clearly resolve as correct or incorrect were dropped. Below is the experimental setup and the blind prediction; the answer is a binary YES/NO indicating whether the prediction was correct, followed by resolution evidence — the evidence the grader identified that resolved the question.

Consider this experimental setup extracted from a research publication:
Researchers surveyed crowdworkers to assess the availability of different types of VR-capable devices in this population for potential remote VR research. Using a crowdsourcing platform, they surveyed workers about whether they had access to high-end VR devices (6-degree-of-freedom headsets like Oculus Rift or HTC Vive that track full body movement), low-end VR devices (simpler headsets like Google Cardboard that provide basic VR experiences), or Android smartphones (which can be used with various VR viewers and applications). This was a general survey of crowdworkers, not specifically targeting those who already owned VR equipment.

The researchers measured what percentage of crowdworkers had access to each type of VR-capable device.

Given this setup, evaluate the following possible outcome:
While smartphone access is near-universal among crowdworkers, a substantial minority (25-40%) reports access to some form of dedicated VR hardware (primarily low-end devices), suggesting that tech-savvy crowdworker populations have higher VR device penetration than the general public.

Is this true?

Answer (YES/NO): NO